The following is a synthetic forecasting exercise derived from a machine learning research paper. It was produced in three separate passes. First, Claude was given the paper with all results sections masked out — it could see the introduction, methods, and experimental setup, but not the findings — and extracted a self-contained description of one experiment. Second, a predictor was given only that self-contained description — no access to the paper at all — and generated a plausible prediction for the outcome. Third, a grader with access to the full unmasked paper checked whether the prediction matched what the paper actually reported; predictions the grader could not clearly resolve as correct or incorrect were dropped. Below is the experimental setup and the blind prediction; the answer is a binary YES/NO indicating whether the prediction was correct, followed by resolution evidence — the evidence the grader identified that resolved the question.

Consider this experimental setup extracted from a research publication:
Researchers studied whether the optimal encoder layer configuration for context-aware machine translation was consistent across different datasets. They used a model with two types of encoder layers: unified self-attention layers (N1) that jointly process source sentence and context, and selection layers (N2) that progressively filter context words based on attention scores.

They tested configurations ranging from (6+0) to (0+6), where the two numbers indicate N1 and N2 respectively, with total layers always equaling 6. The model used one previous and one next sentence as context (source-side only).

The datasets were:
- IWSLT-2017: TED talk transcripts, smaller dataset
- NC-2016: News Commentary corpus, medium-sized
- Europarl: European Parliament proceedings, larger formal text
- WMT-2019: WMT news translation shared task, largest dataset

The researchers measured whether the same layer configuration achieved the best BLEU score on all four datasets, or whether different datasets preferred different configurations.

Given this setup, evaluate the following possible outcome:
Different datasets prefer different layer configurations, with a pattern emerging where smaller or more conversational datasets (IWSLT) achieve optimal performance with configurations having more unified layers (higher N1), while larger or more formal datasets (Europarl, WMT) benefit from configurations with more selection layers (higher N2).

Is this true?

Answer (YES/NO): NO